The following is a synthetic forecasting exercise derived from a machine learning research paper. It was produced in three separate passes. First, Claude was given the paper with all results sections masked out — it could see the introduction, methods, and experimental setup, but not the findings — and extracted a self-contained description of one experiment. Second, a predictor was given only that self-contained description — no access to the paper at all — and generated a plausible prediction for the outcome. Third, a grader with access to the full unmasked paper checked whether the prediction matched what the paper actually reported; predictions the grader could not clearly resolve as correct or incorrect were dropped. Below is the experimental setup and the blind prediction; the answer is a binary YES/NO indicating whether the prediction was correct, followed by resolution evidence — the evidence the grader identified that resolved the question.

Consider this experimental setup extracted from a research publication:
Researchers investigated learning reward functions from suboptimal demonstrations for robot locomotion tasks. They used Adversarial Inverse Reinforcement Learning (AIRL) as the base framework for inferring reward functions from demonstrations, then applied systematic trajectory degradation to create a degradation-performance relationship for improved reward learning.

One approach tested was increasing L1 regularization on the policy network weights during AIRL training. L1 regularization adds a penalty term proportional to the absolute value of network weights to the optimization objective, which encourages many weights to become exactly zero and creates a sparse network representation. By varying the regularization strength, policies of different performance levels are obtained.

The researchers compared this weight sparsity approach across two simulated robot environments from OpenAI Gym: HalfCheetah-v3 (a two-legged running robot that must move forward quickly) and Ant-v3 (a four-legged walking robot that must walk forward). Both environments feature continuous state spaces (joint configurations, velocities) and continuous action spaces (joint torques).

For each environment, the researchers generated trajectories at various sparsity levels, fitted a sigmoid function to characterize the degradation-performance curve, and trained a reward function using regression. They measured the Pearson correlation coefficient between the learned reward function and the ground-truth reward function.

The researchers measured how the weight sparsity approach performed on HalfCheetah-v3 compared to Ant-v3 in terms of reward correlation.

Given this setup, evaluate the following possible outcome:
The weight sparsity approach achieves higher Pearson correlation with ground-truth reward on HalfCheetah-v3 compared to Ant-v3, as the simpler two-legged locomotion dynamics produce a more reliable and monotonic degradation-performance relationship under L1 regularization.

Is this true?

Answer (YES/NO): YES